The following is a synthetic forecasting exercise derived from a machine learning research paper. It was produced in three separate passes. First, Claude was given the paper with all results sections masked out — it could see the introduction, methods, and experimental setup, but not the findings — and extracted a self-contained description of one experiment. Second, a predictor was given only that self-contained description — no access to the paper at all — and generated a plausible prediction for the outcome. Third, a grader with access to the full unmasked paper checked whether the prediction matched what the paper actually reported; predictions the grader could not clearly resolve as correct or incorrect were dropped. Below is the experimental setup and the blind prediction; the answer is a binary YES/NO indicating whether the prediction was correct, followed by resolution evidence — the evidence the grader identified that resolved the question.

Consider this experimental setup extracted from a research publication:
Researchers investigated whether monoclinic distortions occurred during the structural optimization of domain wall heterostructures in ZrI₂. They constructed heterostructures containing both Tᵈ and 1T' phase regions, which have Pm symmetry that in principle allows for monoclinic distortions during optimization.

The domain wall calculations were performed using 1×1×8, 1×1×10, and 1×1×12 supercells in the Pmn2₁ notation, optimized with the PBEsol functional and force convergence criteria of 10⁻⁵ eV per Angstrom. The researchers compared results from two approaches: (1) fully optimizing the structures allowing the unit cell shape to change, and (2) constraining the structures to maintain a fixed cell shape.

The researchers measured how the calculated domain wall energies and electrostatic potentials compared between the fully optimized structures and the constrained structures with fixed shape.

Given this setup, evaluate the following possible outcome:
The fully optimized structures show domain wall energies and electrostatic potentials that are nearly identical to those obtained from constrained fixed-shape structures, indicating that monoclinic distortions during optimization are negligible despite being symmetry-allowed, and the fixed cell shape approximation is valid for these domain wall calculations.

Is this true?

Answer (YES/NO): YES